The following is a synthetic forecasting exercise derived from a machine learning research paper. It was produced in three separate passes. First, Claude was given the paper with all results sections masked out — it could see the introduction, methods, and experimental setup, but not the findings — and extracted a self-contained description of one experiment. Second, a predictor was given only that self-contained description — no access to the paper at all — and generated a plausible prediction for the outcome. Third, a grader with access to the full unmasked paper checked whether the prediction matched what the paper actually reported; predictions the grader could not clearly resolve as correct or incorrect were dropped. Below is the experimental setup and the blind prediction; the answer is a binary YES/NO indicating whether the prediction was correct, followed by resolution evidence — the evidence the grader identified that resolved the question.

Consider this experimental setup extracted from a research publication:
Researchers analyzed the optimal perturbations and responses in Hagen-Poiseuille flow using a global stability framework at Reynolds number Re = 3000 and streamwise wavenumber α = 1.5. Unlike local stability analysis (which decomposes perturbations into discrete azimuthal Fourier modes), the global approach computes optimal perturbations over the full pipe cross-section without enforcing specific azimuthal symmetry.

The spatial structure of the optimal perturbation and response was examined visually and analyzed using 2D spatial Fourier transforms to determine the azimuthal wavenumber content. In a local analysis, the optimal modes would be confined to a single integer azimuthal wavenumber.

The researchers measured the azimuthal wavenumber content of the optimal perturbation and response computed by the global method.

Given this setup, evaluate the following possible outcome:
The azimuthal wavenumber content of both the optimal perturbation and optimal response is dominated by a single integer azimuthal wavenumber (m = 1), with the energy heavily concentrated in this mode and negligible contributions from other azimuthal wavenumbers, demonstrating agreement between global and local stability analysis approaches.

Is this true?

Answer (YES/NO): NO